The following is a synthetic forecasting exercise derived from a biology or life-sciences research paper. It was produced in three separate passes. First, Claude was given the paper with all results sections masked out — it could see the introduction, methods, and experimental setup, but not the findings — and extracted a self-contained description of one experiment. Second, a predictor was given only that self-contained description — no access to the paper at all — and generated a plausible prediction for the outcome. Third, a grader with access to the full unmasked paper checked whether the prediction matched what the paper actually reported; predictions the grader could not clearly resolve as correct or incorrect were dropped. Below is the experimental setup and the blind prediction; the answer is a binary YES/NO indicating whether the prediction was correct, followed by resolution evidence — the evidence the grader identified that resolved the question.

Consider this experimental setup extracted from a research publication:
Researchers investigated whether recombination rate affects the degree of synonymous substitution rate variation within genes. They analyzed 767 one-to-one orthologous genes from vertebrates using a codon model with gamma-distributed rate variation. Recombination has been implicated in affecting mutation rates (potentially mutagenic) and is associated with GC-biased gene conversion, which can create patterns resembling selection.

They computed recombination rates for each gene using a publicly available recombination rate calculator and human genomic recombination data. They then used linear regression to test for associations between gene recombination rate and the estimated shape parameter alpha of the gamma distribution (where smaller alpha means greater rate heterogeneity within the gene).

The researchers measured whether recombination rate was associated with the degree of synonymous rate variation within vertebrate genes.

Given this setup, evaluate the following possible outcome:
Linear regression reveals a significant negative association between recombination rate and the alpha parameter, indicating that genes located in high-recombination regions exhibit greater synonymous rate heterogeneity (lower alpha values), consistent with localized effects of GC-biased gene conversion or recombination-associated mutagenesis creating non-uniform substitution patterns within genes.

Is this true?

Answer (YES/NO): NO